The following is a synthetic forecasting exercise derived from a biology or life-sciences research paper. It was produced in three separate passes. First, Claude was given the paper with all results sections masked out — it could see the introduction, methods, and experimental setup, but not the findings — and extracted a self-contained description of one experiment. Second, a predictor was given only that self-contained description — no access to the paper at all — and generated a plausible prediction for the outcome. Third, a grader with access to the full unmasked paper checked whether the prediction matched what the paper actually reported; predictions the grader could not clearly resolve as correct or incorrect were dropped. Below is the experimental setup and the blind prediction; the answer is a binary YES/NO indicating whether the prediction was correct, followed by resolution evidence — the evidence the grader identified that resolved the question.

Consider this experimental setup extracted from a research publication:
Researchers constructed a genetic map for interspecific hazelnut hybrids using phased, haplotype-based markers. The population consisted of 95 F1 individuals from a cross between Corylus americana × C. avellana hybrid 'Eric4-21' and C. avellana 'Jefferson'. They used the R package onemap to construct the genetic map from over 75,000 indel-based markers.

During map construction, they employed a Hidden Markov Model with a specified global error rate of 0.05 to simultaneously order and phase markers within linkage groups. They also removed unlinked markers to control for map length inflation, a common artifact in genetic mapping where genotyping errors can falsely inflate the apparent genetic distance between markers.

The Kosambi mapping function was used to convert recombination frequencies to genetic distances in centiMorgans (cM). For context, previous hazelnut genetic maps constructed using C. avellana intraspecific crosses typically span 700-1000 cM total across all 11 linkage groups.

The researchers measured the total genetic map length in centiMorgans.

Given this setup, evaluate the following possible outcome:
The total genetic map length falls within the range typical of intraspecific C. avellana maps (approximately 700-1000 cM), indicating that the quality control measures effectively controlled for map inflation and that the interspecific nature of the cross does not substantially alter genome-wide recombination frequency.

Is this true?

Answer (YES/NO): YES